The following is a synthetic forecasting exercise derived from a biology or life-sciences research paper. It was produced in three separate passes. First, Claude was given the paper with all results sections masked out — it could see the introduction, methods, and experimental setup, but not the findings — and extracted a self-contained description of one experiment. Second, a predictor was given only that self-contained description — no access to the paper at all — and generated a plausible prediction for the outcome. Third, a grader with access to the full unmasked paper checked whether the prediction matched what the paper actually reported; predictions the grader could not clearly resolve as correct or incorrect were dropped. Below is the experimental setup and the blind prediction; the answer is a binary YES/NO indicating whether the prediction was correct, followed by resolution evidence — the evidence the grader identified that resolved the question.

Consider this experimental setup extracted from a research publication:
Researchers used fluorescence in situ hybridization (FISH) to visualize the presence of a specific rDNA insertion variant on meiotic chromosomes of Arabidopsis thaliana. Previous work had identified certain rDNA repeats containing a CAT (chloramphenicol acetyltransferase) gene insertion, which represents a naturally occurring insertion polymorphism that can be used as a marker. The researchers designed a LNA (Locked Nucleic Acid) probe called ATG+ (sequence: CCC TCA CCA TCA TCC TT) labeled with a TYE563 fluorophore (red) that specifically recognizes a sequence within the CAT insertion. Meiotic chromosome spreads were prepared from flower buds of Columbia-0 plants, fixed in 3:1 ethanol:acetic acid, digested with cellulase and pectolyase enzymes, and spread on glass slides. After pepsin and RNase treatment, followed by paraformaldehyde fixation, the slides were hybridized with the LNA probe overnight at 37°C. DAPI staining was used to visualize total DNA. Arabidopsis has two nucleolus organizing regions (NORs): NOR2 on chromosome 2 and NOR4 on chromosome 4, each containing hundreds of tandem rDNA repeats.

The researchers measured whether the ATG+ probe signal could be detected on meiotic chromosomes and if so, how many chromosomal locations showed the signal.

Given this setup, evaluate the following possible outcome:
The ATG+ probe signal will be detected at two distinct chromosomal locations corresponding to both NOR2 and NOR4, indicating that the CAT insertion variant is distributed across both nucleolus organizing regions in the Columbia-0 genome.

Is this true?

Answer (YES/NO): NO